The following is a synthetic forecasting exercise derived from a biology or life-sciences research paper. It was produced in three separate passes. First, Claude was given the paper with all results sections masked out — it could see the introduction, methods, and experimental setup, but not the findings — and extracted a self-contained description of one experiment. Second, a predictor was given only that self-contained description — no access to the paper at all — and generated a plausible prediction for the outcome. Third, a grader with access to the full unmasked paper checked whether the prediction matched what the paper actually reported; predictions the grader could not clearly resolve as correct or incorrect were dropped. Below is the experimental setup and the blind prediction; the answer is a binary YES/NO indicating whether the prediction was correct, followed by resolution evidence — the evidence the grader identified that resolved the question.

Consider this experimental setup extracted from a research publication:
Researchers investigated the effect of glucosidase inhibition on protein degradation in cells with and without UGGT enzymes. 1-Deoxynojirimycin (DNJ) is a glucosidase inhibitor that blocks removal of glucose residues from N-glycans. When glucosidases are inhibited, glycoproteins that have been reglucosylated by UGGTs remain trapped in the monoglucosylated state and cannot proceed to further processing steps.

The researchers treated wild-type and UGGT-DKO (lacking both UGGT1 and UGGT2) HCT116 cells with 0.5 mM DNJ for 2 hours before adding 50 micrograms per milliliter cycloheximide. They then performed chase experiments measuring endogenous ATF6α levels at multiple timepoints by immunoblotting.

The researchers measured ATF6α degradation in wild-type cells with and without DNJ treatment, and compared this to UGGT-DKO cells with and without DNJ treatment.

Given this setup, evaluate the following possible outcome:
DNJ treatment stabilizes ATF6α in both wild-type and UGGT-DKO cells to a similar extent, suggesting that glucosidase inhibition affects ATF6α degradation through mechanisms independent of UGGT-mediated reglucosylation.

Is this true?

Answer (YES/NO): NO